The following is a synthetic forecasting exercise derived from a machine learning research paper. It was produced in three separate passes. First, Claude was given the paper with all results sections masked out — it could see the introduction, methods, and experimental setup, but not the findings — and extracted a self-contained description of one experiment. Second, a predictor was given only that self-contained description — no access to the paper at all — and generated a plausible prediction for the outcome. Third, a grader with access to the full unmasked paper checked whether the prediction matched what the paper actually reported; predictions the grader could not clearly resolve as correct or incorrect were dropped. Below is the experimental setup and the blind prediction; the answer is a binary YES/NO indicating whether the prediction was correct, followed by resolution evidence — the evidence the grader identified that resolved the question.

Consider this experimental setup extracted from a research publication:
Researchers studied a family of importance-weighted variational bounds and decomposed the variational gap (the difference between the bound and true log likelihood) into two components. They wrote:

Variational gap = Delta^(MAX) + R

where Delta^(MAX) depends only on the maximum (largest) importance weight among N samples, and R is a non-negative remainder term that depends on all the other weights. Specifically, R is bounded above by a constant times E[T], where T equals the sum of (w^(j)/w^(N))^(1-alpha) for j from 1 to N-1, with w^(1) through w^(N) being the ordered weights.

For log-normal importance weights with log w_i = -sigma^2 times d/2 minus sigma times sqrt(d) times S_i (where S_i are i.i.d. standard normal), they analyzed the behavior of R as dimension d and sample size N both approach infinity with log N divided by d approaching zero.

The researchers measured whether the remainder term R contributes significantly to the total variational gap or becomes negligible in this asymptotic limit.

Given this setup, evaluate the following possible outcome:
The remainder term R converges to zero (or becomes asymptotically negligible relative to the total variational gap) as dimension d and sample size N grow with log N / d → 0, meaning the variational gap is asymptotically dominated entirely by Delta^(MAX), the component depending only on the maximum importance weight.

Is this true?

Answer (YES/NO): YES